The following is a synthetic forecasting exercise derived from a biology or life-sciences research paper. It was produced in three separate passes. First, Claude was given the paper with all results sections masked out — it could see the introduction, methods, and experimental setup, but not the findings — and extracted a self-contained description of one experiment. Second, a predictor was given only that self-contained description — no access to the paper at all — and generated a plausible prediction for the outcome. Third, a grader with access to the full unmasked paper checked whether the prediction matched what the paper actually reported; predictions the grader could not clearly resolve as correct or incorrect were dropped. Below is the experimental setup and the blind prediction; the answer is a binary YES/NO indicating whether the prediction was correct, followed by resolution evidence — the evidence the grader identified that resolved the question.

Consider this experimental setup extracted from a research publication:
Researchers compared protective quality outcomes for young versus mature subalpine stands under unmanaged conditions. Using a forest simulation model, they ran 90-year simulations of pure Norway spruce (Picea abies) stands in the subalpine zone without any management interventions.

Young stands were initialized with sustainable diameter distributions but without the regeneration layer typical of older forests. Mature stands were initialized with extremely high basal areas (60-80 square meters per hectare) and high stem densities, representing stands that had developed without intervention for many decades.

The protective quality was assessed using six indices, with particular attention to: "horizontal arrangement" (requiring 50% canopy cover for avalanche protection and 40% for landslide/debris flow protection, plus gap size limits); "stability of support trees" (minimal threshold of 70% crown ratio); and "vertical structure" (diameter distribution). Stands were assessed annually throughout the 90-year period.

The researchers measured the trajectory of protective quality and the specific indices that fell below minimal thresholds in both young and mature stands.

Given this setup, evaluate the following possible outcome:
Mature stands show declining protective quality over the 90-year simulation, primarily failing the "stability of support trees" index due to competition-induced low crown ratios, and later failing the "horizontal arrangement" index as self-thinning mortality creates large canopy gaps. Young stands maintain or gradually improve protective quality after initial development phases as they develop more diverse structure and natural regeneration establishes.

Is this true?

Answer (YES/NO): NO